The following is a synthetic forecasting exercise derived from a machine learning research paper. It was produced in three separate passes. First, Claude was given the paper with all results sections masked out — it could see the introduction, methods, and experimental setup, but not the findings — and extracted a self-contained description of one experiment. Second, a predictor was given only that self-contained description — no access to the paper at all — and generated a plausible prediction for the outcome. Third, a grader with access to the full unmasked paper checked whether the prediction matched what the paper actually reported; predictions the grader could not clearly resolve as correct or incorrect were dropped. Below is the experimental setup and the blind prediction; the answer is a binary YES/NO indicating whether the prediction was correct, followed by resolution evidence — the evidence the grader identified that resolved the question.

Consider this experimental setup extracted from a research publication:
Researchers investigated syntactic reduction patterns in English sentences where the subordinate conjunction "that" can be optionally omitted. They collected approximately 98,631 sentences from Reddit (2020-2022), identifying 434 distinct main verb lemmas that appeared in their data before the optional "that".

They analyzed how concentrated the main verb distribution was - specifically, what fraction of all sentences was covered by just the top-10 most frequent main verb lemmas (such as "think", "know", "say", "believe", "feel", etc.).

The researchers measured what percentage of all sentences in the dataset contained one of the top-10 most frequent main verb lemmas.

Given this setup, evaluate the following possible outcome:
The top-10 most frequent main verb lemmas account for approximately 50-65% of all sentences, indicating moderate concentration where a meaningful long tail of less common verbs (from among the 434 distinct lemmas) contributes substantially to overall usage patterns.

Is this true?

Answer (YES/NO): YES